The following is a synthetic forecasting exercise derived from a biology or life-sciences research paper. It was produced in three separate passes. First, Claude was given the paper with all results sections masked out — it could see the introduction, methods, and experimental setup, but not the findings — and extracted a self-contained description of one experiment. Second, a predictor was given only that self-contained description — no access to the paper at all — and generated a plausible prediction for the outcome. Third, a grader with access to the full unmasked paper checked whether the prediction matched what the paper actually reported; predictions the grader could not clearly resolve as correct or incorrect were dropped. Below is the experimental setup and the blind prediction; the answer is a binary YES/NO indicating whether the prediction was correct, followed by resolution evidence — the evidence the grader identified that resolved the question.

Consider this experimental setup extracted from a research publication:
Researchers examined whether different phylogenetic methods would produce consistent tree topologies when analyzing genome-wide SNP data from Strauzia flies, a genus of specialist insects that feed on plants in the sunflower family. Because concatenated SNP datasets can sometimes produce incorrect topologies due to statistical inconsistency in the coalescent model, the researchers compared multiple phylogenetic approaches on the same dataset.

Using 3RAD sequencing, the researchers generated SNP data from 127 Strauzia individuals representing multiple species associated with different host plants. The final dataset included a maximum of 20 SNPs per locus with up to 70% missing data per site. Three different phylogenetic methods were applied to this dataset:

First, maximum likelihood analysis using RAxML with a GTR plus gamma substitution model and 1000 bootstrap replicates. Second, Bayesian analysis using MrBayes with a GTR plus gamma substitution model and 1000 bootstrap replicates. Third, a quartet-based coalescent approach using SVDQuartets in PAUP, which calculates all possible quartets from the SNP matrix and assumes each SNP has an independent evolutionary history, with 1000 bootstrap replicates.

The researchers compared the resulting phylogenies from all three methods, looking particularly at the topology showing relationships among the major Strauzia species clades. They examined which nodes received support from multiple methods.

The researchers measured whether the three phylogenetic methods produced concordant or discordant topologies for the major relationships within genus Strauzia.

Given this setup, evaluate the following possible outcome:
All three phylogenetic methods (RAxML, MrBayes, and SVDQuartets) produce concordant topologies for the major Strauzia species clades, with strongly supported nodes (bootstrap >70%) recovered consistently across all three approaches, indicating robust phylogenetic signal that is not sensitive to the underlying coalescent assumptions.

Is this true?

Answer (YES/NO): NO